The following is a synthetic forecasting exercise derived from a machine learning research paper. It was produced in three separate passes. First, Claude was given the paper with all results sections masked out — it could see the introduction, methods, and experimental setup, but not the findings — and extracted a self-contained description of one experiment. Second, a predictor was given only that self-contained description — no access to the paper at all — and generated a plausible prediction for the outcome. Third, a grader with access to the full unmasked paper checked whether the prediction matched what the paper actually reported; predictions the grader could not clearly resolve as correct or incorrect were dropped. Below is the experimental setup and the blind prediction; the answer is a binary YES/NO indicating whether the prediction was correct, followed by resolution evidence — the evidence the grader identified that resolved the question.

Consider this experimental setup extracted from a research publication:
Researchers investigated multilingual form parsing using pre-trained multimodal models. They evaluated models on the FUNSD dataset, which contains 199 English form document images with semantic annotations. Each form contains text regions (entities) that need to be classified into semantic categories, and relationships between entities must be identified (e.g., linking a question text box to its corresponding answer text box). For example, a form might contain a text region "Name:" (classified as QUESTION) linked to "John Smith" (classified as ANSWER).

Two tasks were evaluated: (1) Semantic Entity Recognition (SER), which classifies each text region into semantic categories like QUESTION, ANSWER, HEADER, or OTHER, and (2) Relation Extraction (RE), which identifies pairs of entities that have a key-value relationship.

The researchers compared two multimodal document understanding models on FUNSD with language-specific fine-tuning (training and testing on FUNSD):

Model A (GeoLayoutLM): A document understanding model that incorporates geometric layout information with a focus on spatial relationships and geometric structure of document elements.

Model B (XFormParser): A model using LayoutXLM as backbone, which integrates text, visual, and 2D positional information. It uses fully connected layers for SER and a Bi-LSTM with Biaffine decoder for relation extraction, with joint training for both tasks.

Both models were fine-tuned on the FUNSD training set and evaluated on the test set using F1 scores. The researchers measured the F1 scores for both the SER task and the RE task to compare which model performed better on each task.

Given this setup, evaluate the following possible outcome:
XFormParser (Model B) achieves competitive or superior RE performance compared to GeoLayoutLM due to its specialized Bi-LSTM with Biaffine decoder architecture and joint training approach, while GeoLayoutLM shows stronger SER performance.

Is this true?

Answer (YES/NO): YES